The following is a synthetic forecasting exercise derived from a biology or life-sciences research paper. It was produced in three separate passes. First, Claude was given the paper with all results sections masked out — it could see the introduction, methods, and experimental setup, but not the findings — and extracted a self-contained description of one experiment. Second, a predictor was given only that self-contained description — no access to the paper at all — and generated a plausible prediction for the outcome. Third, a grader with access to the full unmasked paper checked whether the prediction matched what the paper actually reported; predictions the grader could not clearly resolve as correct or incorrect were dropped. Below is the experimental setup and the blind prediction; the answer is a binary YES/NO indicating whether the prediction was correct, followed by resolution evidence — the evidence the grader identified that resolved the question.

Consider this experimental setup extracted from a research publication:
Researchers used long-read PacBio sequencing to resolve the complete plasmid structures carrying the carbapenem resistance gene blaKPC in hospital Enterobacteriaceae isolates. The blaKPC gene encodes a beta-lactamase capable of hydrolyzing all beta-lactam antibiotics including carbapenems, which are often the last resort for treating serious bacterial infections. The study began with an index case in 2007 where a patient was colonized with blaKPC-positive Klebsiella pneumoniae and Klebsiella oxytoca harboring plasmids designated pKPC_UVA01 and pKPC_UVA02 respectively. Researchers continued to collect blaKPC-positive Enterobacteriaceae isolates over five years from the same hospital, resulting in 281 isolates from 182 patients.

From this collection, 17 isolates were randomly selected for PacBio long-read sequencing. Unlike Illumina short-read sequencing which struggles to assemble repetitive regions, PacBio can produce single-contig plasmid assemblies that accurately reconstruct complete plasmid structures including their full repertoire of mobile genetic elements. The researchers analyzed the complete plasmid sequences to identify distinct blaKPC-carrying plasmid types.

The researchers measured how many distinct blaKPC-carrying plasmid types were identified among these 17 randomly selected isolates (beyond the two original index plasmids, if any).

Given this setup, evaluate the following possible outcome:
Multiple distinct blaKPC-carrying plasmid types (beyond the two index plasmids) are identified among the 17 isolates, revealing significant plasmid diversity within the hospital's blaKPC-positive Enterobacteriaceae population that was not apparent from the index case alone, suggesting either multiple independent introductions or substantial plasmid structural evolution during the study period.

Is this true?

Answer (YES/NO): YES